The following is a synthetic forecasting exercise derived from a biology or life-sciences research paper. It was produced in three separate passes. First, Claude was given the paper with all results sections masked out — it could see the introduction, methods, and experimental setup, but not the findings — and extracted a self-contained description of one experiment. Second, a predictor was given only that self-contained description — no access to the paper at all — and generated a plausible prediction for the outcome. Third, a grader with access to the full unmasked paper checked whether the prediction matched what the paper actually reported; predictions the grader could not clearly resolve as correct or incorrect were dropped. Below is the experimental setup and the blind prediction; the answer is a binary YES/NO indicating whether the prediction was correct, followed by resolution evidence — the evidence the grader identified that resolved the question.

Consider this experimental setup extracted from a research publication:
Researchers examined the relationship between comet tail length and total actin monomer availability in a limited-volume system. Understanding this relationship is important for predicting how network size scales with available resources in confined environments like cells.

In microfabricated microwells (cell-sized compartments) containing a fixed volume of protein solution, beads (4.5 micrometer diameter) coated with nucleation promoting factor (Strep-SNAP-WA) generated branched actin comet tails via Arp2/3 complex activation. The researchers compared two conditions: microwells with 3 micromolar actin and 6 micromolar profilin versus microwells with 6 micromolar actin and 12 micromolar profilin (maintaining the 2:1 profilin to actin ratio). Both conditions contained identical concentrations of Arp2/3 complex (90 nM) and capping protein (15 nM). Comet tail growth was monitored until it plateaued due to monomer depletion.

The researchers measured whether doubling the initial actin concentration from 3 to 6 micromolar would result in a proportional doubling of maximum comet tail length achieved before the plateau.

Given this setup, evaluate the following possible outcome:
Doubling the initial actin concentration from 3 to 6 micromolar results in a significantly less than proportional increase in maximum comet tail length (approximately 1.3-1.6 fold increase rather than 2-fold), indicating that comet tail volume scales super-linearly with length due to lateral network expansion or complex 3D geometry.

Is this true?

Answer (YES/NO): NO